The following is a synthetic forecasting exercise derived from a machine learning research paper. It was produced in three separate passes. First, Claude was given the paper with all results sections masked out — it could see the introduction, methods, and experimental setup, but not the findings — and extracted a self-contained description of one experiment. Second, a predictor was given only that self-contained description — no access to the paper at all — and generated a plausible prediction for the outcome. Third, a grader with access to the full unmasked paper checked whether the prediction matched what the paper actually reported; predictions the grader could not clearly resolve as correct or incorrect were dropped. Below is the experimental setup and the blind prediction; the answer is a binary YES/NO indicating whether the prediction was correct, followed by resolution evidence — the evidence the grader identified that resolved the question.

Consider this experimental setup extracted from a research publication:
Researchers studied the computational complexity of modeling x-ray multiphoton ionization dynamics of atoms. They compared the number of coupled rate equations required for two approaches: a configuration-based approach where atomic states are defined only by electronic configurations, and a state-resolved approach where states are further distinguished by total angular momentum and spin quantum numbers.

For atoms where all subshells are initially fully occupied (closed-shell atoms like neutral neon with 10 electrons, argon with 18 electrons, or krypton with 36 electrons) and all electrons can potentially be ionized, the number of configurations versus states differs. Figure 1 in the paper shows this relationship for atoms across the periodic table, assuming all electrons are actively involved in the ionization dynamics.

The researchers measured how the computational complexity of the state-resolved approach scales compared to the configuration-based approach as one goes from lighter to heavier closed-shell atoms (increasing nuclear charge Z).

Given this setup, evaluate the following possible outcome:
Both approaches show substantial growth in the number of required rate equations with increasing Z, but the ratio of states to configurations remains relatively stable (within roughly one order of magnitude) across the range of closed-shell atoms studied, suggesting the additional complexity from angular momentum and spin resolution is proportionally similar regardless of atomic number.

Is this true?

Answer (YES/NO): NO